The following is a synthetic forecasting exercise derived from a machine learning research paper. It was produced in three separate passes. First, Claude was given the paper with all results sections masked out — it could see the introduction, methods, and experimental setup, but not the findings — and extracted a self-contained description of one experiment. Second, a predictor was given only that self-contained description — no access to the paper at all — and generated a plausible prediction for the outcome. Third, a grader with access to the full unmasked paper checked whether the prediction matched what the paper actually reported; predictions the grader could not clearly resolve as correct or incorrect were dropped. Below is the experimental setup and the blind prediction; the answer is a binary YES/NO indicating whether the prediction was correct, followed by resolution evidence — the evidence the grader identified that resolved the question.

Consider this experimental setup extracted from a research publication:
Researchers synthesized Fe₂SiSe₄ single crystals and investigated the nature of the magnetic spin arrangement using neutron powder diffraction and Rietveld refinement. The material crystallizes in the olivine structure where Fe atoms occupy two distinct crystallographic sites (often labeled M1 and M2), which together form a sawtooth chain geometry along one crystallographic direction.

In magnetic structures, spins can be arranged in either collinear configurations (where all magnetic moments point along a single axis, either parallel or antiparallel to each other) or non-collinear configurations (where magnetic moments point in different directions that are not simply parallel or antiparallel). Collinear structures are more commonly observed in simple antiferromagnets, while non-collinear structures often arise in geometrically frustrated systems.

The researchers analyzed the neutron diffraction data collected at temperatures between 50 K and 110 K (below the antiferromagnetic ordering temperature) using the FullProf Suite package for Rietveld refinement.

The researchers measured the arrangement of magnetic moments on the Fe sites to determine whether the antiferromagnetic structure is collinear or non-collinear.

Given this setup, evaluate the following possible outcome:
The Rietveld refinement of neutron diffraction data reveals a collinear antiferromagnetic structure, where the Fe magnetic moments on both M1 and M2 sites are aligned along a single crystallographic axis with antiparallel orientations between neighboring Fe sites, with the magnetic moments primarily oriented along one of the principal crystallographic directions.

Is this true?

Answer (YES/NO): NO